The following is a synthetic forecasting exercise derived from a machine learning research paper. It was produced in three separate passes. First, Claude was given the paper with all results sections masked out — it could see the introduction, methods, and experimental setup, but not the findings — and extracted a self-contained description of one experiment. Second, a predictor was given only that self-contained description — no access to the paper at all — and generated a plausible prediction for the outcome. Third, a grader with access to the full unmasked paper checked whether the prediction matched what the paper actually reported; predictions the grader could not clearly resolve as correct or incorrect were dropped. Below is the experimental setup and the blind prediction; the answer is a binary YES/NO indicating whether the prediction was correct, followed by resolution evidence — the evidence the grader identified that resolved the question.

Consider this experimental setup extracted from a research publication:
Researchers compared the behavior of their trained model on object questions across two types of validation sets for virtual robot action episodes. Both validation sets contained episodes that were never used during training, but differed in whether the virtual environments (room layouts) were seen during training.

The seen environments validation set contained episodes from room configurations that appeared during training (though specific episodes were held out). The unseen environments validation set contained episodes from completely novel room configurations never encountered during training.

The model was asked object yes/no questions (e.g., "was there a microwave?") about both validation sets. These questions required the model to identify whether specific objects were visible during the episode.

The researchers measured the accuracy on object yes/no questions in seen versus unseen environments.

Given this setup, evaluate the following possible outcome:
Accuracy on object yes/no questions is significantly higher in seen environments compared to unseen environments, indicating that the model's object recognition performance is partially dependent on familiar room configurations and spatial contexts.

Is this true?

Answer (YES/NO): YES